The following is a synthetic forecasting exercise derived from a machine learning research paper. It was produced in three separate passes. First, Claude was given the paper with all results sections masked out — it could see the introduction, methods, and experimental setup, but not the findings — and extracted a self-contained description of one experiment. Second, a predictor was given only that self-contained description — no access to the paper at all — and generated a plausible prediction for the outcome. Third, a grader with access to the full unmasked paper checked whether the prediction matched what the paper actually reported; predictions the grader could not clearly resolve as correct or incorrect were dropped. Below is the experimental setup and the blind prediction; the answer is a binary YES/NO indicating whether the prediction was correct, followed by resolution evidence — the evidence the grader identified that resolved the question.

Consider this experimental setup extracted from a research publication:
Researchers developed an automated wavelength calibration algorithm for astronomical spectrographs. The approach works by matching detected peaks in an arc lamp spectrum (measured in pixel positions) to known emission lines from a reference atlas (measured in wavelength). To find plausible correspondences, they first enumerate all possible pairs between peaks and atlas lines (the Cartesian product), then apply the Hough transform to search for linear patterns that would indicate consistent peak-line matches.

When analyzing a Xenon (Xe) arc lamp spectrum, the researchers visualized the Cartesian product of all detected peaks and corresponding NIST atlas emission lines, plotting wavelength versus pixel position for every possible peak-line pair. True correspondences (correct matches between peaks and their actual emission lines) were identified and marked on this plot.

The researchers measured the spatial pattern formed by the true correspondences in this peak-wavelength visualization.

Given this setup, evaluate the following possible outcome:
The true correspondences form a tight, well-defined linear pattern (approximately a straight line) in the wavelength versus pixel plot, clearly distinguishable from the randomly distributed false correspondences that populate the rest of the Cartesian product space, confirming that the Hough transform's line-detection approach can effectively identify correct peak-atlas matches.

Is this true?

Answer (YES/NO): NO